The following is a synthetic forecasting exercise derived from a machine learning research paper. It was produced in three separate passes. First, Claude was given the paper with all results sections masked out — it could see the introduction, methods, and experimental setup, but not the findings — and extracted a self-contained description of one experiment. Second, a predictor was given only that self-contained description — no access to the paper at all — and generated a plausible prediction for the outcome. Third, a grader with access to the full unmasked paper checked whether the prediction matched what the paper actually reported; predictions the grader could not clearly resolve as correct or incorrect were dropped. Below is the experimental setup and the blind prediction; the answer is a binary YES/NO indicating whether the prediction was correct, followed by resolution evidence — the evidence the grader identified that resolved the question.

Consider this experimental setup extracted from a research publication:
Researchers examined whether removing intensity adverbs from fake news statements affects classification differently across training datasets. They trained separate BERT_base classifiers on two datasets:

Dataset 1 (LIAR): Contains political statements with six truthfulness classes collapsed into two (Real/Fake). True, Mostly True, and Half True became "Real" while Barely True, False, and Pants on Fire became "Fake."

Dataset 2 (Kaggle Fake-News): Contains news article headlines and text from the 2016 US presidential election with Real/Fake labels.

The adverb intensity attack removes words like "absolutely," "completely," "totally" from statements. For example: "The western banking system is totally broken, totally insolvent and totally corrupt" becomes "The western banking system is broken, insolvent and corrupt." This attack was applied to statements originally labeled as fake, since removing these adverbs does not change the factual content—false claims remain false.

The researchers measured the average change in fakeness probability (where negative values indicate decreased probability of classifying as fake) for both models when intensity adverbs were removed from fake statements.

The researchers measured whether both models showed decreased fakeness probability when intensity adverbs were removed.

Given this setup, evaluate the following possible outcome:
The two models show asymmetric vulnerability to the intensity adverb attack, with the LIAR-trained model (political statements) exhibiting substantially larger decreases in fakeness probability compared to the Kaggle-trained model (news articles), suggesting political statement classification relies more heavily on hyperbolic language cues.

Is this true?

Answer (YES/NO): NO